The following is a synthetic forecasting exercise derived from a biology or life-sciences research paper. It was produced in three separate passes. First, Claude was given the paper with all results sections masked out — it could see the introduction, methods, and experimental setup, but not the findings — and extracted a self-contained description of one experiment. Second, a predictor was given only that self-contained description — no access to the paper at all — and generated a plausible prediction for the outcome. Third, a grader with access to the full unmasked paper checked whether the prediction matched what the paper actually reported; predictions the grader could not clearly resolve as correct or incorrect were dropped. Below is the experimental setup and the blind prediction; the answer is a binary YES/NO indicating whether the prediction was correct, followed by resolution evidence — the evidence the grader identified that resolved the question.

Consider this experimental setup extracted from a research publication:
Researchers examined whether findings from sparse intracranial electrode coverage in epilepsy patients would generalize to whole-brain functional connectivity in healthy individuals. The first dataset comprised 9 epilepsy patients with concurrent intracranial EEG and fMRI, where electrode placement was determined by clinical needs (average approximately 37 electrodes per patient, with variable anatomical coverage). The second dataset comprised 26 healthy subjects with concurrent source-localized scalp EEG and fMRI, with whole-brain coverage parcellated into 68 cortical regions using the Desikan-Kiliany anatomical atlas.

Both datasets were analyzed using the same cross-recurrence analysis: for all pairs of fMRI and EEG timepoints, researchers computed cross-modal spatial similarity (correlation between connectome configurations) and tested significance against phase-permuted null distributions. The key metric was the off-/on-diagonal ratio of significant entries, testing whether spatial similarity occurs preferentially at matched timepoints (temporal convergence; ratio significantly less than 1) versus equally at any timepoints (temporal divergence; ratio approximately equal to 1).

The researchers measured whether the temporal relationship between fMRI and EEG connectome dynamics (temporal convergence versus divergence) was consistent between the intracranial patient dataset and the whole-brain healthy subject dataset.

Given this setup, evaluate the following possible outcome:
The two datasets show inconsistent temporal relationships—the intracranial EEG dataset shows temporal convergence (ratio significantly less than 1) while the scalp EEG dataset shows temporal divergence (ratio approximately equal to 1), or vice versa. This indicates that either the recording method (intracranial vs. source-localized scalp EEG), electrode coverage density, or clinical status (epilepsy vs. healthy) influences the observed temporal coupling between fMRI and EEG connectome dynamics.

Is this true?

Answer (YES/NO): NO